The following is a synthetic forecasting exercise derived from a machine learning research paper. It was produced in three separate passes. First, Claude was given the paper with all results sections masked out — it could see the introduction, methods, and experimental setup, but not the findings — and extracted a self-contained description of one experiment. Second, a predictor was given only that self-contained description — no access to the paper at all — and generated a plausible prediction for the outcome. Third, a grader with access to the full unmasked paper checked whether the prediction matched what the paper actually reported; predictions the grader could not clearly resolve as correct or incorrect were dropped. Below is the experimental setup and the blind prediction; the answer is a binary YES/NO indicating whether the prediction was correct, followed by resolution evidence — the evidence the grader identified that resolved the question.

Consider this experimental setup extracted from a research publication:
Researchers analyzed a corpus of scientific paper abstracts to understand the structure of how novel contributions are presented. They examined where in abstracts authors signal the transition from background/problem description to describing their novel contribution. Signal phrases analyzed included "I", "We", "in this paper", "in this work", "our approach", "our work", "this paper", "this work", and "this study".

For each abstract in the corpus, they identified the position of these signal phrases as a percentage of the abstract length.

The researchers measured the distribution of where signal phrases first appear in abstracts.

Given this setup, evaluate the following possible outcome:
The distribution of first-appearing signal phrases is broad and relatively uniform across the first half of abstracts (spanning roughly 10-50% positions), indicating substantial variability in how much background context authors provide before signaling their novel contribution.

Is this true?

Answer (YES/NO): NO